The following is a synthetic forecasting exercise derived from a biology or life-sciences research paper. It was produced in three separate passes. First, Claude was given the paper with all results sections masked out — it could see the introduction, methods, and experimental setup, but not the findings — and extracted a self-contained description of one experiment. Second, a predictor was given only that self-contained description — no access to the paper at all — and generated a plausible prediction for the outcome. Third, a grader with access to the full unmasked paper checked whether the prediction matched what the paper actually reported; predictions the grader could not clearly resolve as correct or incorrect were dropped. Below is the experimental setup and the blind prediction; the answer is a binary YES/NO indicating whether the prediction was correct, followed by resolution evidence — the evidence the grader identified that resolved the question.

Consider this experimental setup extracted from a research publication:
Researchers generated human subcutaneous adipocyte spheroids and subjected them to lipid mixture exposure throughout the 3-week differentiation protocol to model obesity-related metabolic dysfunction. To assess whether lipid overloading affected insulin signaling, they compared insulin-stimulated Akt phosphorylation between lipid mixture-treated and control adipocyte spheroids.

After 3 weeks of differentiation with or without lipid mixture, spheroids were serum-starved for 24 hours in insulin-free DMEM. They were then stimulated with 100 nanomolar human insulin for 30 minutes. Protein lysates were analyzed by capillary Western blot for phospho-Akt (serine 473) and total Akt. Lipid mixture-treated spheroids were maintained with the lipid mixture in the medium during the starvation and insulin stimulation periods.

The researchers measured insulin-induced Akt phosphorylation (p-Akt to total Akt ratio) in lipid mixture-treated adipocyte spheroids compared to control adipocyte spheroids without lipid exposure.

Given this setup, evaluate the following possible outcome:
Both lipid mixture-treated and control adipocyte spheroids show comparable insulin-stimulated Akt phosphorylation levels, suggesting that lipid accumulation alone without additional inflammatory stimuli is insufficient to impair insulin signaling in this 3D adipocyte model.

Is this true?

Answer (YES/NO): NO